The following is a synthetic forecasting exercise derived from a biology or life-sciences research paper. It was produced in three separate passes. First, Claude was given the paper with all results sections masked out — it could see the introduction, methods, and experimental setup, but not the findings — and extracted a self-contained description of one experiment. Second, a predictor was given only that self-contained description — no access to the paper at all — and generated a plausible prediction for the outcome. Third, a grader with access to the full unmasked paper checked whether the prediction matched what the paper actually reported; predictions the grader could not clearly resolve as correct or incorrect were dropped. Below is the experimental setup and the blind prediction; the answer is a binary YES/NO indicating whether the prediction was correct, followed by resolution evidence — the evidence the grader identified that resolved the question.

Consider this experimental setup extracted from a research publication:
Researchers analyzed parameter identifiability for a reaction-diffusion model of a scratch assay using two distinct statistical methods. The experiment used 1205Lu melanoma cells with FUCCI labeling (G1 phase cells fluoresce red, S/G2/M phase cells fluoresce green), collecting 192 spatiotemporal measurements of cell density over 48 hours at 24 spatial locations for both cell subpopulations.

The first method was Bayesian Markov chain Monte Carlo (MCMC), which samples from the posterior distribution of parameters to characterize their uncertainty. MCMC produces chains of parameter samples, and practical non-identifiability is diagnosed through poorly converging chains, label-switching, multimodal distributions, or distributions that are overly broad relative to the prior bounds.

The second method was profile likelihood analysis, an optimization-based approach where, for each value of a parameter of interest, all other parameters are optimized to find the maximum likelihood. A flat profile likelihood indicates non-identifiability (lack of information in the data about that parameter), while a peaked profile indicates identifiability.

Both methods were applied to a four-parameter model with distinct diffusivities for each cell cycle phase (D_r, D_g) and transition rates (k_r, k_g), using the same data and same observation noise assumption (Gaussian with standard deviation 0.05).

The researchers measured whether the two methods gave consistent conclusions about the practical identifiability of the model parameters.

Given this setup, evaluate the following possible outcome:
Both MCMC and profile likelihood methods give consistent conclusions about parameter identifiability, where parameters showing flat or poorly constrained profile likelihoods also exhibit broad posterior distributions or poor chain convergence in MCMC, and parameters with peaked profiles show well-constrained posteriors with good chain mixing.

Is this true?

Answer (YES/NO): YES